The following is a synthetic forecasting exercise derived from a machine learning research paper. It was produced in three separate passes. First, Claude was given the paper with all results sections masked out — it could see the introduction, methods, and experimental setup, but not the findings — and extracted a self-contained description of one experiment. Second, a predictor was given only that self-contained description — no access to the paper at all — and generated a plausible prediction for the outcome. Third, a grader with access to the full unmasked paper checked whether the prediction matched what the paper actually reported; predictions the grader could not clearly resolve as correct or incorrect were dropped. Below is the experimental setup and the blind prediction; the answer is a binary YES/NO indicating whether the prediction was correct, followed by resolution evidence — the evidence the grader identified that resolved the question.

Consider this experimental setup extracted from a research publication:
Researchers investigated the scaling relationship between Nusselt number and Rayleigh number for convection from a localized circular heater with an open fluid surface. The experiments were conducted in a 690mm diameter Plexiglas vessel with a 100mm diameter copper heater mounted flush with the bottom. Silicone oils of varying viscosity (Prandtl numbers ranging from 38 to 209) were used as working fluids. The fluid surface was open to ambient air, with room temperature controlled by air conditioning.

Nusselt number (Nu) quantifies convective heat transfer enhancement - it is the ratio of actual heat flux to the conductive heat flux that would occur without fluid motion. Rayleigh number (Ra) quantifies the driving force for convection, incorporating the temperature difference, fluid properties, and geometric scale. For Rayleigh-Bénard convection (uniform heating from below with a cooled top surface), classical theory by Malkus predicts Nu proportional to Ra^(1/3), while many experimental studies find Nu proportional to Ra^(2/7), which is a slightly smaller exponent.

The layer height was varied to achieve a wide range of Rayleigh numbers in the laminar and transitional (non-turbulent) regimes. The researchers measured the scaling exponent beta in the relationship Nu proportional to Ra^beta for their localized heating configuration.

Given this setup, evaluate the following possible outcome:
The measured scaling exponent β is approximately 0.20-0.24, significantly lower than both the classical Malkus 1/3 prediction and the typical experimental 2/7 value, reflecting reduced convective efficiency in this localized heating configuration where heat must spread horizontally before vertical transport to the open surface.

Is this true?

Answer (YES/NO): NO